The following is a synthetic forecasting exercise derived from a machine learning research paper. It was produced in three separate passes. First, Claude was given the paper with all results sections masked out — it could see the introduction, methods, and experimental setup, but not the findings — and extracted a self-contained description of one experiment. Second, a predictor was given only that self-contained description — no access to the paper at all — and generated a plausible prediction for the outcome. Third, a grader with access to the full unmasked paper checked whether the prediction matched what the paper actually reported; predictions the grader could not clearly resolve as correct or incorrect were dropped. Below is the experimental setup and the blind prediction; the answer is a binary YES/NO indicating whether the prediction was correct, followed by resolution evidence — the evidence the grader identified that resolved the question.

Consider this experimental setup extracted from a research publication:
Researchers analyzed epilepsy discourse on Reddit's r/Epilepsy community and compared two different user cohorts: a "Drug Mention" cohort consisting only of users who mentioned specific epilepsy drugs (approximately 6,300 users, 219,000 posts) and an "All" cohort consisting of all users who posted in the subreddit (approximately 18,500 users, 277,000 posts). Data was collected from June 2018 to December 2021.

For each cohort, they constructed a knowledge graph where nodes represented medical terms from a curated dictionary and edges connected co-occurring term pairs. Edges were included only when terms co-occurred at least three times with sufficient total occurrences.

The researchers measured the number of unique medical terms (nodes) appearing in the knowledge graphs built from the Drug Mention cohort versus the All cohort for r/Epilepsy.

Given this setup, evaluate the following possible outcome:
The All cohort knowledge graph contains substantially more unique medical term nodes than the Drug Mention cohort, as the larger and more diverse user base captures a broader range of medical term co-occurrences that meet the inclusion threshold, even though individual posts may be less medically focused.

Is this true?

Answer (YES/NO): NO